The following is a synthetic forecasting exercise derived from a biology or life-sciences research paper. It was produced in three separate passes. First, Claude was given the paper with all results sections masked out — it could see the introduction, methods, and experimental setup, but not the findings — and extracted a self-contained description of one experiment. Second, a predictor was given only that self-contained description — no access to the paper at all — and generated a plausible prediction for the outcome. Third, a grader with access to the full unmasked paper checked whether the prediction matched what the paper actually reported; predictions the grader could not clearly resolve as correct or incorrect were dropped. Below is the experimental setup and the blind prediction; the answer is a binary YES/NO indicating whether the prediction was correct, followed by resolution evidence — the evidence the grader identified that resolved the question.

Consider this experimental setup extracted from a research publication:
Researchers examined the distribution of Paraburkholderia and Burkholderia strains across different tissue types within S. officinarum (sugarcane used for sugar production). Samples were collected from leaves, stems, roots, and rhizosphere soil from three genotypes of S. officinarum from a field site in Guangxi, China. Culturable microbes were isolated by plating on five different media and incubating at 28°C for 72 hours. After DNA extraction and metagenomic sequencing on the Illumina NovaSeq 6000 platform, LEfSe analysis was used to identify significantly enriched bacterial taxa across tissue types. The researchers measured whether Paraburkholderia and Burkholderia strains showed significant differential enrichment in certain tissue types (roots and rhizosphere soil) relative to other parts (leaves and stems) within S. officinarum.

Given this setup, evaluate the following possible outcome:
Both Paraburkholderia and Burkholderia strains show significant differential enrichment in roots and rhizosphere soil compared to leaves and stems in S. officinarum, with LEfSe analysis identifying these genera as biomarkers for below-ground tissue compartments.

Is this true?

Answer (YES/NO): YES